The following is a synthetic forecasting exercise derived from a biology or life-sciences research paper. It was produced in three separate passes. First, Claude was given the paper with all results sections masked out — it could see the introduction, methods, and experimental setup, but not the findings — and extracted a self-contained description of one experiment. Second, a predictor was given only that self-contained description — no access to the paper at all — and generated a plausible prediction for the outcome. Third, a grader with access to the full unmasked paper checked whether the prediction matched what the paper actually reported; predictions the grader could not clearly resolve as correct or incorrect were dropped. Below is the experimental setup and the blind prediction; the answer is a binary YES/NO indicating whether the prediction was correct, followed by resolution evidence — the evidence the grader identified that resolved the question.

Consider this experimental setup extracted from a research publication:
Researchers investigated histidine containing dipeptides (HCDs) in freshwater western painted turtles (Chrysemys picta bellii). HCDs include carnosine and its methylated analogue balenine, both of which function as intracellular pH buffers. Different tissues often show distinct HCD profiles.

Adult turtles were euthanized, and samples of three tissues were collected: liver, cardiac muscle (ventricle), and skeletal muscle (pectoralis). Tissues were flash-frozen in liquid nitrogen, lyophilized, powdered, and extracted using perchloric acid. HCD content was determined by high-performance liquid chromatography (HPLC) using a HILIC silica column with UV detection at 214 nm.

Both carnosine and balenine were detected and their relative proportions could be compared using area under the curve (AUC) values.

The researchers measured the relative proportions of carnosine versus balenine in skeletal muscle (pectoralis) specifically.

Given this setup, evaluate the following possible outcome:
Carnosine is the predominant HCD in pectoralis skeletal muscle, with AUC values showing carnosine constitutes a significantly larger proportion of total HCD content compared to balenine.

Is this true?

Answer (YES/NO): YES